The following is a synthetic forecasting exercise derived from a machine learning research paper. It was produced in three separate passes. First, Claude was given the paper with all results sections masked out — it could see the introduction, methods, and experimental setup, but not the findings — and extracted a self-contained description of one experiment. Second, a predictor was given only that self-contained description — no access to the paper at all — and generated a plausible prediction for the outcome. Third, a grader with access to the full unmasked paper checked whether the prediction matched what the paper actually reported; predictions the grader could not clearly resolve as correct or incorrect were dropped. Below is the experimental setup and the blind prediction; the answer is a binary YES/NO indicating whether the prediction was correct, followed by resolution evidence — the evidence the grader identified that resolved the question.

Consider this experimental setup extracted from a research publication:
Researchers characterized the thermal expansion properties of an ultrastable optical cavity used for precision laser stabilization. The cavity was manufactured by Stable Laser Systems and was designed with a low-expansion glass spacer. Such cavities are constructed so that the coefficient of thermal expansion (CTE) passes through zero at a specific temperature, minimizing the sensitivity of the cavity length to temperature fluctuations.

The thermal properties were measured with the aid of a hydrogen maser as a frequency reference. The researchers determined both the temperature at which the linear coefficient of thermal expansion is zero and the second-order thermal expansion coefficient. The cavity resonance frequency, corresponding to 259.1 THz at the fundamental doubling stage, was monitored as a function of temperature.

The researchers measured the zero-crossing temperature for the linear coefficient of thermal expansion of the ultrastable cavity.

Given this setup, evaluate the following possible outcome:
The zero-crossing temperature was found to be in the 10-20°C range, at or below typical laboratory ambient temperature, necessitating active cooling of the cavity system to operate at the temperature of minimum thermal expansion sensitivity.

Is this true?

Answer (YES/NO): NO